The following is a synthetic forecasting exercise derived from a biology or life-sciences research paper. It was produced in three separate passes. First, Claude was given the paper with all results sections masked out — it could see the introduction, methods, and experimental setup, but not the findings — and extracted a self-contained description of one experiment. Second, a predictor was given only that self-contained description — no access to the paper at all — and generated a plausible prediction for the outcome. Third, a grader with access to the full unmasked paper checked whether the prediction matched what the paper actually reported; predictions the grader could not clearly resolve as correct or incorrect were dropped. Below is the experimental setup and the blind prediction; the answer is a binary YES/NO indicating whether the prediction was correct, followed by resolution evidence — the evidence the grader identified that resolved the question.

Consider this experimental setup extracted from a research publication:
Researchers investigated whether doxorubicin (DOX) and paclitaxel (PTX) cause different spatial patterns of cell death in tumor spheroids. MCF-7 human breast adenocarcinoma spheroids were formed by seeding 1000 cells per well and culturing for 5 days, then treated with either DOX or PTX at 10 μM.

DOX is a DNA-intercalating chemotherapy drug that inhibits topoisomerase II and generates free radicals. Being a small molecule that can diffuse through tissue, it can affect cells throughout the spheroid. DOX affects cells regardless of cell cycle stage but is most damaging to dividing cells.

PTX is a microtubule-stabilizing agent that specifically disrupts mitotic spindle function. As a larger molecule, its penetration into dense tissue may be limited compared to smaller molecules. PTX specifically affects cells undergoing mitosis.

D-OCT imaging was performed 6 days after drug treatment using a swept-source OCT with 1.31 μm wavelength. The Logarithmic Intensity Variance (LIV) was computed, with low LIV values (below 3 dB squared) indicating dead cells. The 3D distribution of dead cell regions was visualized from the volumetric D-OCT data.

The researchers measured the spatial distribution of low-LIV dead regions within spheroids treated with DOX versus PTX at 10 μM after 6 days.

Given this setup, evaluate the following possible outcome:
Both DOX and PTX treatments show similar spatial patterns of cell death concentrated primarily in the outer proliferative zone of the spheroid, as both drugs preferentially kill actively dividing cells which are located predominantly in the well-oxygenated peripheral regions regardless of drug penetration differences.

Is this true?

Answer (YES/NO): NO